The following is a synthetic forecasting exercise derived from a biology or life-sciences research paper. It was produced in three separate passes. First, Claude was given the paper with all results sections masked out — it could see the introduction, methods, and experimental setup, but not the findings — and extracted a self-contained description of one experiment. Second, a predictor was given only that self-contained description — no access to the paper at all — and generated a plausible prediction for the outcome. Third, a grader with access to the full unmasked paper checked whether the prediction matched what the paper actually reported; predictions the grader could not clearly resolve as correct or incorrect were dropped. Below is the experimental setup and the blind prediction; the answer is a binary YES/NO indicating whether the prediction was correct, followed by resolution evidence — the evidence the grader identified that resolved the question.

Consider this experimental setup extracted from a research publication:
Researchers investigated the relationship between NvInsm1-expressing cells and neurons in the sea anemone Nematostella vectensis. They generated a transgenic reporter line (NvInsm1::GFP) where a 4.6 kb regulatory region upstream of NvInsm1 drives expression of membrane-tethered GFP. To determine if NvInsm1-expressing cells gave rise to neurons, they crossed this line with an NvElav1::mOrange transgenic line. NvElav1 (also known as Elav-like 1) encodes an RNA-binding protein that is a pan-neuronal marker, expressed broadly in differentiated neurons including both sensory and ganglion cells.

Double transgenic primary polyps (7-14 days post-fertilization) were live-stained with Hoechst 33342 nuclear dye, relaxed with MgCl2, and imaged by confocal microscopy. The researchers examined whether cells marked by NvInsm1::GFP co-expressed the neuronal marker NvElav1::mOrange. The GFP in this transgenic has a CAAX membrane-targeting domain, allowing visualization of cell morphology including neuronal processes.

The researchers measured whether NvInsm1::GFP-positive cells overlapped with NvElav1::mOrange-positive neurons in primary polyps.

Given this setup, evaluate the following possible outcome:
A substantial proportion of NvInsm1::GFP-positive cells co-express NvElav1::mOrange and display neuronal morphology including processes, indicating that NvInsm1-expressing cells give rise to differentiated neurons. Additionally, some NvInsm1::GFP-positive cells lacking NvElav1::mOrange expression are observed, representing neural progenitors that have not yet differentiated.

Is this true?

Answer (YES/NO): NO